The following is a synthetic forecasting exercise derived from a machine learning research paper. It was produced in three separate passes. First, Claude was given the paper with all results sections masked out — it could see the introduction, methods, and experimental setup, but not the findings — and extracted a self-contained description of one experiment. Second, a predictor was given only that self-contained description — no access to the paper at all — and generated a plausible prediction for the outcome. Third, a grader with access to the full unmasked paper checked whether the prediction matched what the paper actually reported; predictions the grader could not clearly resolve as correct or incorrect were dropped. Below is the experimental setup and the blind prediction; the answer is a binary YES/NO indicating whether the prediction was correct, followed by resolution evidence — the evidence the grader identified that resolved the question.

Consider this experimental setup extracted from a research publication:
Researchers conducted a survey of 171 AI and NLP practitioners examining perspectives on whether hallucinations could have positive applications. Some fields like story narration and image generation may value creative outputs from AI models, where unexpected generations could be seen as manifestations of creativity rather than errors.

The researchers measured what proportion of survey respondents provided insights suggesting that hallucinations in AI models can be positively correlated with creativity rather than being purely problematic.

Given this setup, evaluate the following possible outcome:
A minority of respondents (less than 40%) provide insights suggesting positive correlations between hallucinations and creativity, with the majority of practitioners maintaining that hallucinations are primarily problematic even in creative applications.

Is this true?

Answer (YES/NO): YES